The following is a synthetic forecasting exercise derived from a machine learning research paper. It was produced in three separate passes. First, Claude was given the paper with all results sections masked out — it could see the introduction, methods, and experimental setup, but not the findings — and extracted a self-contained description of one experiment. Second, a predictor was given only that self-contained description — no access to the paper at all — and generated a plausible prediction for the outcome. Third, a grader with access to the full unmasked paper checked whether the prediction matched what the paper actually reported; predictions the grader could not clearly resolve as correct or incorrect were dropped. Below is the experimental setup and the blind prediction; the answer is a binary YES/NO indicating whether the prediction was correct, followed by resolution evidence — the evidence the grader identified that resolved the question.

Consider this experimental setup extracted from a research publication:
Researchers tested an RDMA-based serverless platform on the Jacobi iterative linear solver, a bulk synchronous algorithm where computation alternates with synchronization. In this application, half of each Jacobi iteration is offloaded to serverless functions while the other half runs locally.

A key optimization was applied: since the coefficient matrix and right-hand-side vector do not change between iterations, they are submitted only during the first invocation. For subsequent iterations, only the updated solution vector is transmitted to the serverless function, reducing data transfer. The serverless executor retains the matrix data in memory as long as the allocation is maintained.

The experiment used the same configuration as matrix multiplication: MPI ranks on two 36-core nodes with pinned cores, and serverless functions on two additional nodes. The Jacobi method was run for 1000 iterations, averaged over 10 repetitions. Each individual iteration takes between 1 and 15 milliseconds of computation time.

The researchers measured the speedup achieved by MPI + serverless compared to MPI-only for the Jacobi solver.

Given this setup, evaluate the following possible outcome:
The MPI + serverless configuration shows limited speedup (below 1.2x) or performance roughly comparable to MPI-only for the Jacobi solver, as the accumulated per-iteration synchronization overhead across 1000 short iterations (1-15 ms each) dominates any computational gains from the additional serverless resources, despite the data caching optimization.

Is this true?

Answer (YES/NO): NO